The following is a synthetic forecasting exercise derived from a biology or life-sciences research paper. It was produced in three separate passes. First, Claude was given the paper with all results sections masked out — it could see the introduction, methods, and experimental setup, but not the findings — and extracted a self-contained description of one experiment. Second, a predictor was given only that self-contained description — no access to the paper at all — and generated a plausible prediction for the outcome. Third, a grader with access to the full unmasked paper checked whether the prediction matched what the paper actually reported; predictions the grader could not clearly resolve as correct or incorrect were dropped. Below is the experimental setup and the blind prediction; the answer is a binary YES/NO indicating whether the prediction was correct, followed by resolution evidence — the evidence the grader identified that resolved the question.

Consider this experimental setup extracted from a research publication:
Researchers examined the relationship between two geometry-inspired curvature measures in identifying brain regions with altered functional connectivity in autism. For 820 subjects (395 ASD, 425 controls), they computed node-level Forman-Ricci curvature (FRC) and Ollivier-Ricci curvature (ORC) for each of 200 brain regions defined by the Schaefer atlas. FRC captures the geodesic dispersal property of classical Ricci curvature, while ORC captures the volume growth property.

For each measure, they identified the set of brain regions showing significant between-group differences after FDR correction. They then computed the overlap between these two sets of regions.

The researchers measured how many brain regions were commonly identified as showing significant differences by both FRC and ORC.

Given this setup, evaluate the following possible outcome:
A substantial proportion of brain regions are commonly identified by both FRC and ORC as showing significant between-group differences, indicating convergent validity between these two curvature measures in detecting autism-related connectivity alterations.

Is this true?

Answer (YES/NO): NO